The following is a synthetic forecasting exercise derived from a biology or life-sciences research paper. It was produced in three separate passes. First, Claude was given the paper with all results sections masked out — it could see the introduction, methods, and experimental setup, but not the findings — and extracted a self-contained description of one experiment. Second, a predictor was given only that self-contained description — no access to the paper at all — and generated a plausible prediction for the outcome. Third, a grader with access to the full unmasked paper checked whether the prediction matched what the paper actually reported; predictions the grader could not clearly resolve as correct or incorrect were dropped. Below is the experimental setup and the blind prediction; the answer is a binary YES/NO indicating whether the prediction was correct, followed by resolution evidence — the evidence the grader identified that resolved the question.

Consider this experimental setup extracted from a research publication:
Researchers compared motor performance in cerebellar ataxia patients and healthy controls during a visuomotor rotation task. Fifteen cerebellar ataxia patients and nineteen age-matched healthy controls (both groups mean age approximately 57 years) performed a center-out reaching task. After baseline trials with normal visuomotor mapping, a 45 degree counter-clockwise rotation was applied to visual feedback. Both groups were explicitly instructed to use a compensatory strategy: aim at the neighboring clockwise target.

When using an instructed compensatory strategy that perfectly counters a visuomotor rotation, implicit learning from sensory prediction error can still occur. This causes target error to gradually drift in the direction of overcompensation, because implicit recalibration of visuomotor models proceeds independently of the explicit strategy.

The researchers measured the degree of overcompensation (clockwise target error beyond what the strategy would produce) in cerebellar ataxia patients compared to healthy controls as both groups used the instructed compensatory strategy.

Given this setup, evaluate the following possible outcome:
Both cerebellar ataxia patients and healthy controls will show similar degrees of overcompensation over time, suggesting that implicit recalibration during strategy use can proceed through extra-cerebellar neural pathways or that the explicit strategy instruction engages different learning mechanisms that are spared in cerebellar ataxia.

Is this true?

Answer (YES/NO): NO